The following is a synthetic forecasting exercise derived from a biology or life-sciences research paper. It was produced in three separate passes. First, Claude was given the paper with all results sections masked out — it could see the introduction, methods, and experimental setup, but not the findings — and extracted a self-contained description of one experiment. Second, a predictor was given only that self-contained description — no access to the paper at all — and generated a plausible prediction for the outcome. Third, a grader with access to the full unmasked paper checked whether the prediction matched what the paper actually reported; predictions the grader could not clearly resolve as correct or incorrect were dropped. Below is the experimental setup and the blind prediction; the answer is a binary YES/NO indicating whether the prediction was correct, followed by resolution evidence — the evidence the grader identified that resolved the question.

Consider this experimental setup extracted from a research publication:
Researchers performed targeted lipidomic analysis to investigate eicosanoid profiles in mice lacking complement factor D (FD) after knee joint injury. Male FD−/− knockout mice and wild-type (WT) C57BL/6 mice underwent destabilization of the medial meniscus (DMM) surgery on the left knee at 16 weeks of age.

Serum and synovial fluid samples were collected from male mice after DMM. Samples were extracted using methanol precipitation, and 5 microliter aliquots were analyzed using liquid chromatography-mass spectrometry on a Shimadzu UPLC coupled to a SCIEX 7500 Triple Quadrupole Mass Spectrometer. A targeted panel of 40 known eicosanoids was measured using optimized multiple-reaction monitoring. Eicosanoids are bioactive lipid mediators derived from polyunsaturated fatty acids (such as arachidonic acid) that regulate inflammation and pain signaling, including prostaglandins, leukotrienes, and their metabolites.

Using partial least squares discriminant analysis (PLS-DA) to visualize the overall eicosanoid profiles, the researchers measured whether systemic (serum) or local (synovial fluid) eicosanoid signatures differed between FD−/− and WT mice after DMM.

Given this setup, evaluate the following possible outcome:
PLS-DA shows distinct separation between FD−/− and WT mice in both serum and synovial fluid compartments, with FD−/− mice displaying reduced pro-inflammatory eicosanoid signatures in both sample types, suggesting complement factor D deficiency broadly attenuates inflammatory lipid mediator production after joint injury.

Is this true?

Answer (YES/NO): NO